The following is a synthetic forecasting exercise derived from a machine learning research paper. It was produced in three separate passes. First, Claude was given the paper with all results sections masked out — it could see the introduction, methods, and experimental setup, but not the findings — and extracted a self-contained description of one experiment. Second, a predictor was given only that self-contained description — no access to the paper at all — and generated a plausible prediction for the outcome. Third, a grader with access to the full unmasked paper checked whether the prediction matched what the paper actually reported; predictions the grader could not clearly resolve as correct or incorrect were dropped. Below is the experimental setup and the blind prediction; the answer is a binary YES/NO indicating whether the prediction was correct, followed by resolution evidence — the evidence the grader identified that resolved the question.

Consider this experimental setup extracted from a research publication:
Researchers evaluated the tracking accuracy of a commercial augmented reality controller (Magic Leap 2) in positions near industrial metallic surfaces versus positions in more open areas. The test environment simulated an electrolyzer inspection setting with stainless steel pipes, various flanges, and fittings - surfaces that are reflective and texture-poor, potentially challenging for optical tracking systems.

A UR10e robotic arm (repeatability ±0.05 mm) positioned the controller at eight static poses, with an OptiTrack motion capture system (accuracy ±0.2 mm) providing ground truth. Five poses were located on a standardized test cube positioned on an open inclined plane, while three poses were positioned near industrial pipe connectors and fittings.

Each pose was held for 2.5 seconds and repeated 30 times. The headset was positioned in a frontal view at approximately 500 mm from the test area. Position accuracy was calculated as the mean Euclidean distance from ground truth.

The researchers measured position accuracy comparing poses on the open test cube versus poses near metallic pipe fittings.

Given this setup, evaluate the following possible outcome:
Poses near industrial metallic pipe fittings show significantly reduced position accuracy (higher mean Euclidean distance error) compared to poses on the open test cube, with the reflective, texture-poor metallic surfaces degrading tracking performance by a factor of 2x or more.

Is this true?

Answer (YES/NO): NO